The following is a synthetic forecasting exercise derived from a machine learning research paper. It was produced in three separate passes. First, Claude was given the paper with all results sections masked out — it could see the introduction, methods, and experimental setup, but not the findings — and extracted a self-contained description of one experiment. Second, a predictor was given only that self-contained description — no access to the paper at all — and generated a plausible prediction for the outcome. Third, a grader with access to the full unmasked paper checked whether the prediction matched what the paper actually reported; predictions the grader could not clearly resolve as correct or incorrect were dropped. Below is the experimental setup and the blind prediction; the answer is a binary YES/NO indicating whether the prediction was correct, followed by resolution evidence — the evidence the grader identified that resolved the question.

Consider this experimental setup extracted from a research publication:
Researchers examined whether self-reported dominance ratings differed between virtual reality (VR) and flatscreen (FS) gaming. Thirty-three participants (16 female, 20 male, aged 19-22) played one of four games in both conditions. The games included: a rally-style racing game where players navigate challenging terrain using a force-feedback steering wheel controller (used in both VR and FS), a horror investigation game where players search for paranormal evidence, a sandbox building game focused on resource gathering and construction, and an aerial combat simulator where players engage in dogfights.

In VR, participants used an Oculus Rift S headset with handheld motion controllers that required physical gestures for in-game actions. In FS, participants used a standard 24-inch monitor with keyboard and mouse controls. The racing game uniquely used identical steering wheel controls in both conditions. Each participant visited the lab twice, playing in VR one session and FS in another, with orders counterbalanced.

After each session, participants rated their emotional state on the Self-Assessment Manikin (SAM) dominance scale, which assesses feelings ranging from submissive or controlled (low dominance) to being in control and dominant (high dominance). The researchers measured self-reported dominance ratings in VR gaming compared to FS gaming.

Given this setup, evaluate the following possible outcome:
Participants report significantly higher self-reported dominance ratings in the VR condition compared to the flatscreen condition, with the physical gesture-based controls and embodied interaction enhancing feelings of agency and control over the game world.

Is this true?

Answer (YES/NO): NO